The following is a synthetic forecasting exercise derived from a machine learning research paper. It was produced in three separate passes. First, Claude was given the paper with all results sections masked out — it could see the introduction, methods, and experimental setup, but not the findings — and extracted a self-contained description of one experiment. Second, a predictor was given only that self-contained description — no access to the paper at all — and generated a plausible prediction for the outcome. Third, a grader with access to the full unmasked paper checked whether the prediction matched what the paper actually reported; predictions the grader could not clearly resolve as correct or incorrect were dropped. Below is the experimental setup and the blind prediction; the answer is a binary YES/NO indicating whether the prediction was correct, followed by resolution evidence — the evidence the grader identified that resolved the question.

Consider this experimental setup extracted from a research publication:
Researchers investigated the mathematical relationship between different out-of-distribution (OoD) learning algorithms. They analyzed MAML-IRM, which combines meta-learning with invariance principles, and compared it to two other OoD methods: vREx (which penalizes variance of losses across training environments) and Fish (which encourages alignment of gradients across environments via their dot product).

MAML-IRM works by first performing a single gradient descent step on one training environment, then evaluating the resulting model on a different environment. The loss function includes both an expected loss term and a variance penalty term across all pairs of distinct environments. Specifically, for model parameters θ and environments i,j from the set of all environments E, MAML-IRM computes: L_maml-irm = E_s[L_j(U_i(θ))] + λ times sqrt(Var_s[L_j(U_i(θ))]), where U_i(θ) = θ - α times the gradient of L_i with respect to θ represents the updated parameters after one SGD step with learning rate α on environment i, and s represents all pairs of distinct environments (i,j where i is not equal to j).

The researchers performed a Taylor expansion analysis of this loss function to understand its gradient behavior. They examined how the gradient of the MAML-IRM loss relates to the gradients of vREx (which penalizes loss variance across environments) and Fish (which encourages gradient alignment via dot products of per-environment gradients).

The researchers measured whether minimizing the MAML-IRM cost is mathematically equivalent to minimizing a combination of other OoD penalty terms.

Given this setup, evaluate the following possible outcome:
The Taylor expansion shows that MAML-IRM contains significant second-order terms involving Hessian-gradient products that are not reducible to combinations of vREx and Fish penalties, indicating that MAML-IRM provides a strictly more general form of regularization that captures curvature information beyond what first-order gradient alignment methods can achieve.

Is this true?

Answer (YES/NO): NO